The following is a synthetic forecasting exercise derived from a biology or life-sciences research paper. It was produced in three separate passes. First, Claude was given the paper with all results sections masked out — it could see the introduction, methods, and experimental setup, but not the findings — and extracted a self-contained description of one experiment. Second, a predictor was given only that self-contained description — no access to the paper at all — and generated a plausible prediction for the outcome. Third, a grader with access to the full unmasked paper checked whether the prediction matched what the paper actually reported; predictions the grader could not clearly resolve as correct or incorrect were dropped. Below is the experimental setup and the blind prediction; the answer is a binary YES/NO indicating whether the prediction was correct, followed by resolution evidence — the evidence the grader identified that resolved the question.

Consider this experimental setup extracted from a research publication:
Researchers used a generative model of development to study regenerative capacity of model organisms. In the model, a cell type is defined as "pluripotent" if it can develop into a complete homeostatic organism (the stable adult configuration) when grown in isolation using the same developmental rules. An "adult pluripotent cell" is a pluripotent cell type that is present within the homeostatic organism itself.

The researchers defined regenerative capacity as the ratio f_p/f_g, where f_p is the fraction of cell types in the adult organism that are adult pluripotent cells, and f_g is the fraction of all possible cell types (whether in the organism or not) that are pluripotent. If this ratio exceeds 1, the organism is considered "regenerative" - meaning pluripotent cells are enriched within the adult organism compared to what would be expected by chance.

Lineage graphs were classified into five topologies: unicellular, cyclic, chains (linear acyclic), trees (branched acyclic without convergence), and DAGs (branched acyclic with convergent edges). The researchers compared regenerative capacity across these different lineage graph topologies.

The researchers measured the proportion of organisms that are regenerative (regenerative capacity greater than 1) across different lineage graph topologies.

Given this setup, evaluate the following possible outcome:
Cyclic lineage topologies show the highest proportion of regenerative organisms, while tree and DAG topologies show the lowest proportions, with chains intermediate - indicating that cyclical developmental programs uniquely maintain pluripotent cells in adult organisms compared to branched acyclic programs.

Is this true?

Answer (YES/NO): NO